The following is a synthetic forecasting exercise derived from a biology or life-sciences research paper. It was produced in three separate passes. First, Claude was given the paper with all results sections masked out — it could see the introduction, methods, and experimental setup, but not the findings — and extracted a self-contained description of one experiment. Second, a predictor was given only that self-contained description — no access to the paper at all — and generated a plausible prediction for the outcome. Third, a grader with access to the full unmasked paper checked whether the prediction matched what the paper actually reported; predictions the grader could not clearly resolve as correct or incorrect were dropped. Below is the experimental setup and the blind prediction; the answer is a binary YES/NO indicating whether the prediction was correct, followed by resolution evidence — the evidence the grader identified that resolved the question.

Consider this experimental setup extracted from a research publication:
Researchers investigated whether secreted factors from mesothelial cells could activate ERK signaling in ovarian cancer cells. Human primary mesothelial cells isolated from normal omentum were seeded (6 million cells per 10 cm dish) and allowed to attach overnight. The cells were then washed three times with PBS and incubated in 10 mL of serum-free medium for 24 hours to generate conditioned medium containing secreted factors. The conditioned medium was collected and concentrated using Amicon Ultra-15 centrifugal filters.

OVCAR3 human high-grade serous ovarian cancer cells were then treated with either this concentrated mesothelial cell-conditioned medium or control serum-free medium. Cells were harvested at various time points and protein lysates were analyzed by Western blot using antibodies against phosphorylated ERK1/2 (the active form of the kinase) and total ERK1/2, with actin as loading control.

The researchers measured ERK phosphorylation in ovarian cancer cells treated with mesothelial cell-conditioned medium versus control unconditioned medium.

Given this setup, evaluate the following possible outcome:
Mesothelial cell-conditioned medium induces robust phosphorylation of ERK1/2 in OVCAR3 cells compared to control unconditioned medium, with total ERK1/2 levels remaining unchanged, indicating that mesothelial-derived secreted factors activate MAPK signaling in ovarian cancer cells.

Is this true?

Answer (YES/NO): YES